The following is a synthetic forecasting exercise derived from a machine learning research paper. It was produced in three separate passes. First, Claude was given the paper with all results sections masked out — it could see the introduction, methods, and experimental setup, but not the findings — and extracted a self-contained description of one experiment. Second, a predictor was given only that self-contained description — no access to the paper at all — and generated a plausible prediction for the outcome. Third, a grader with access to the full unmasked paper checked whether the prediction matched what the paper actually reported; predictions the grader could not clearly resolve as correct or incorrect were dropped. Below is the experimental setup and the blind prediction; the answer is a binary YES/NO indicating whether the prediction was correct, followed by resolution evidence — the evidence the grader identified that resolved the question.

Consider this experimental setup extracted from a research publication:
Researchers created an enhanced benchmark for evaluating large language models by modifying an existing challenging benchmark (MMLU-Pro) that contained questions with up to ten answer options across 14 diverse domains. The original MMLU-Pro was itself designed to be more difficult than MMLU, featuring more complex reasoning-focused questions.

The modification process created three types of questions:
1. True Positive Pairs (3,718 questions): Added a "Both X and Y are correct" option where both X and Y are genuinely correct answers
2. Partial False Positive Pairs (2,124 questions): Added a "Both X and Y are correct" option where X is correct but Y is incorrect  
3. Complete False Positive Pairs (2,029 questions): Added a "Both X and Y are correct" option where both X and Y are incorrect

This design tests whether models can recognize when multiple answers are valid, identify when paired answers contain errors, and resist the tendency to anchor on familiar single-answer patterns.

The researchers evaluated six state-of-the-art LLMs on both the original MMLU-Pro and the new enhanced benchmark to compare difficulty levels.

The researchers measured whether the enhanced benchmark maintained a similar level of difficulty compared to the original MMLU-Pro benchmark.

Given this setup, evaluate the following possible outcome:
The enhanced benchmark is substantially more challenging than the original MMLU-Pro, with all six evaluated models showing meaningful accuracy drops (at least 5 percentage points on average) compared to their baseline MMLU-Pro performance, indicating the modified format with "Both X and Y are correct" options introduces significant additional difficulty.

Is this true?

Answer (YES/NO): YES